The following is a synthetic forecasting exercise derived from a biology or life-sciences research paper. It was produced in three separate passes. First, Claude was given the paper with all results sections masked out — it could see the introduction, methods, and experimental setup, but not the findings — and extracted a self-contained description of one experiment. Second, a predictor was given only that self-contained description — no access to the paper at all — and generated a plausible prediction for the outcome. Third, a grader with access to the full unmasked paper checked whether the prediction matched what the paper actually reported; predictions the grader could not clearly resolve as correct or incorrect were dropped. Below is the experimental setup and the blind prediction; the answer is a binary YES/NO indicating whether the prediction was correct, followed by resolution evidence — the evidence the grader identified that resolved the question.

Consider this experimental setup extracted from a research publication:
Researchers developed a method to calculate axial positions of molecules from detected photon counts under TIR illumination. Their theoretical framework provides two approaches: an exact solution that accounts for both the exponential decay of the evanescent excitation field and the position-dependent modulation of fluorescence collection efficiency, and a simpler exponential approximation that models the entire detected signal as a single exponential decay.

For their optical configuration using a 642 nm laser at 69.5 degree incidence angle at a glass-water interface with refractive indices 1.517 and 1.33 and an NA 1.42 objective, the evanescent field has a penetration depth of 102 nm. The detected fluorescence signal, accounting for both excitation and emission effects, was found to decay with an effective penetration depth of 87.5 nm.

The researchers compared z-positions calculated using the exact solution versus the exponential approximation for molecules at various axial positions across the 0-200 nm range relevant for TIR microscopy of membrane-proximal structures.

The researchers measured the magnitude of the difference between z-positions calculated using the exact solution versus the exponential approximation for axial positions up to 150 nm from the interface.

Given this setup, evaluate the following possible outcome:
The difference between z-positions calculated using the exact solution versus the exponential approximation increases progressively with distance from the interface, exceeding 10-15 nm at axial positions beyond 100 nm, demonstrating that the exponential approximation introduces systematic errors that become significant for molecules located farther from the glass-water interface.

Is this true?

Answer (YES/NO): NO